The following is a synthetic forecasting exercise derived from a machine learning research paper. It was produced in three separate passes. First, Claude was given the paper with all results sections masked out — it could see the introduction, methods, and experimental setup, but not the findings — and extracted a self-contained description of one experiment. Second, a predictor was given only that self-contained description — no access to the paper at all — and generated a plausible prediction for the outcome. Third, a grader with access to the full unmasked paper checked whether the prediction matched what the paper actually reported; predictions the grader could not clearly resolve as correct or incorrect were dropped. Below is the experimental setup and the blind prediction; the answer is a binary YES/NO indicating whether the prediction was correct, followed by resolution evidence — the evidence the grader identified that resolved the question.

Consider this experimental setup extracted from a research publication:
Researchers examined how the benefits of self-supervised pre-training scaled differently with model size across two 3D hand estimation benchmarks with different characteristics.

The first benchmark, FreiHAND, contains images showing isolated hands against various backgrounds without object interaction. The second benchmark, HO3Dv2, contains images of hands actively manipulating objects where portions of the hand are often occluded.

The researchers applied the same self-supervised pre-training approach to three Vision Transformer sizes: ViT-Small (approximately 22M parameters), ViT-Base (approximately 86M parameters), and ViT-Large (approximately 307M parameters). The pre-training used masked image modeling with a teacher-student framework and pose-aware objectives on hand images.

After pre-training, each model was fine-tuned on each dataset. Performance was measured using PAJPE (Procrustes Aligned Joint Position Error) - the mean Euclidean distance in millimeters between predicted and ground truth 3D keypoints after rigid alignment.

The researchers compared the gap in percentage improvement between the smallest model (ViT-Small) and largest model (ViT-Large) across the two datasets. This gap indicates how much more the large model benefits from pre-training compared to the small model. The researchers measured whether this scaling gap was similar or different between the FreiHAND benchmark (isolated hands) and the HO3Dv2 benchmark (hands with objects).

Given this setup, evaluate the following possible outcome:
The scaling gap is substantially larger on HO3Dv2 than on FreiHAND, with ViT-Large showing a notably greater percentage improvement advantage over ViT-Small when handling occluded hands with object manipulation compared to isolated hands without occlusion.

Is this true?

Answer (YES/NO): NO